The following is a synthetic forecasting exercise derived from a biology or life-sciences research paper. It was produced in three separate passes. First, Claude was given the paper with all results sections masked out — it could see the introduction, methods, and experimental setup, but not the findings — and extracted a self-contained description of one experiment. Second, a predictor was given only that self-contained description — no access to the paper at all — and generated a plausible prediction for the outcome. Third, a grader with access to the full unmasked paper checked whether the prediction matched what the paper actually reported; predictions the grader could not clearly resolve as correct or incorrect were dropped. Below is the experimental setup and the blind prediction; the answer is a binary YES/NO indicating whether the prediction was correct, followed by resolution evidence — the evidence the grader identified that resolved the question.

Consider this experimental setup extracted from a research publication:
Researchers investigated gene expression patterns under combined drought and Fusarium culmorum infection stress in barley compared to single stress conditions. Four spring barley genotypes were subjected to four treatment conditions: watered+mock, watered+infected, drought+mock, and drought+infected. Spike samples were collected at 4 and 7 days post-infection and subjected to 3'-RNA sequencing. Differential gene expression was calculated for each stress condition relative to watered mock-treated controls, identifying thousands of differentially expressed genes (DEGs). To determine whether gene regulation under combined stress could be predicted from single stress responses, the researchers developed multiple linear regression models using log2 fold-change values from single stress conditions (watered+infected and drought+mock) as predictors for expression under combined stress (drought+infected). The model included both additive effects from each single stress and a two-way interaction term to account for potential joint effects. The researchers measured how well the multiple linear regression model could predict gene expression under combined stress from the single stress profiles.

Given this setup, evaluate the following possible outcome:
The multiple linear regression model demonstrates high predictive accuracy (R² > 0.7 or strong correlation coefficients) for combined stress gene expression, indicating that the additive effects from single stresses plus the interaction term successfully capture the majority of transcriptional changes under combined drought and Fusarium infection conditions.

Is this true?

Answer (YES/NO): YES